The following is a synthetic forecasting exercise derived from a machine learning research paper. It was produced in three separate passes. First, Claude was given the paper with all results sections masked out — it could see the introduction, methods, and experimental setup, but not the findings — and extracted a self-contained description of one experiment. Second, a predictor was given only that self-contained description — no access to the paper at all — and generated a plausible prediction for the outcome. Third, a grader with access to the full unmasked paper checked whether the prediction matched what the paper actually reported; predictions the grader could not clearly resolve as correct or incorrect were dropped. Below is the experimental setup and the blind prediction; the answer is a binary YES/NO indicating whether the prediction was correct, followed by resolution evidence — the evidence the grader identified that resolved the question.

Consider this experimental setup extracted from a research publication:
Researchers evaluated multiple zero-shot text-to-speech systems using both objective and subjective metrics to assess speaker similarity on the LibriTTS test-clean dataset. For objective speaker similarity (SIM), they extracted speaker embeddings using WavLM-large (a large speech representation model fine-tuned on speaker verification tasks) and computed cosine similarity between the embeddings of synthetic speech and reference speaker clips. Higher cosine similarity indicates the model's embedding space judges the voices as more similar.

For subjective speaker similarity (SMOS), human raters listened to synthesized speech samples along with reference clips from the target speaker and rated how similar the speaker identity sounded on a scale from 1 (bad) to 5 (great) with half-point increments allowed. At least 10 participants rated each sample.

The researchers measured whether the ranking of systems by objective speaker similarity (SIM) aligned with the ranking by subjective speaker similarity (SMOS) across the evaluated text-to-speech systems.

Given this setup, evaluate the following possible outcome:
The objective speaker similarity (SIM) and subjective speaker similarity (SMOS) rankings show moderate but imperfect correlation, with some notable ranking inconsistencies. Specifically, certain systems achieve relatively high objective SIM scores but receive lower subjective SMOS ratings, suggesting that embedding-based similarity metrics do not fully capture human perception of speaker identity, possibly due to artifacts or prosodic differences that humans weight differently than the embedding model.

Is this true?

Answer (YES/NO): NO